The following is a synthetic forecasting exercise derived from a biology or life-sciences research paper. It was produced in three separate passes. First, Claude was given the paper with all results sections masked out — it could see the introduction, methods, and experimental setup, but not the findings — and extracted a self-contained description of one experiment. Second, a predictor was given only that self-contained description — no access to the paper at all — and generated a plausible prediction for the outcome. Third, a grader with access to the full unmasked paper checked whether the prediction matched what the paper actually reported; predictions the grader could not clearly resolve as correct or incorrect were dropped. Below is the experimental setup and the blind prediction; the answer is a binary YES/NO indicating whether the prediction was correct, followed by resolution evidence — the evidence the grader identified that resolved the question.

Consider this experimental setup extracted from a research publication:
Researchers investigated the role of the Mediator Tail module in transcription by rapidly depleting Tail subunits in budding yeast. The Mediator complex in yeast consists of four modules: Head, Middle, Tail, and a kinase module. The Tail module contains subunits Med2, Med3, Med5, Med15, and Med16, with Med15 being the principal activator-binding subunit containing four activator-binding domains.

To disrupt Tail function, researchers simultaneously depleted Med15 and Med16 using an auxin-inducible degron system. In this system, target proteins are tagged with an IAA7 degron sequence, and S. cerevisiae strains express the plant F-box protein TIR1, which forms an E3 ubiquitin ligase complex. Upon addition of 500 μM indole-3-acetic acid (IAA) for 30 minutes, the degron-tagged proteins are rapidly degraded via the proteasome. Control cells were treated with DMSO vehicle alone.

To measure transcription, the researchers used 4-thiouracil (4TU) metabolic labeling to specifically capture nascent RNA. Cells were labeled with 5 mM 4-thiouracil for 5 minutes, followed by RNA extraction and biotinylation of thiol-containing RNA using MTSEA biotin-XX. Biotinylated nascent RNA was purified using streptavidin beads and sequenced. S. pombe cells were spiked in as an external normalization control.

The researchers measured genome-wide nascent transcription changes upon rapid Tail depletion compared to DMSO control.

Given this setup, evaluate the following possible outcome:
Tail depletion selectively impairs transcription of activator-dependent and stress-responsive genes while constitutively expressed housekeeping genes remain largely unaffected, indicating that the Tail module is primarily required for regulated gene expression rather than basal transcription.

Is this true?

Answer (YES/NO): NO